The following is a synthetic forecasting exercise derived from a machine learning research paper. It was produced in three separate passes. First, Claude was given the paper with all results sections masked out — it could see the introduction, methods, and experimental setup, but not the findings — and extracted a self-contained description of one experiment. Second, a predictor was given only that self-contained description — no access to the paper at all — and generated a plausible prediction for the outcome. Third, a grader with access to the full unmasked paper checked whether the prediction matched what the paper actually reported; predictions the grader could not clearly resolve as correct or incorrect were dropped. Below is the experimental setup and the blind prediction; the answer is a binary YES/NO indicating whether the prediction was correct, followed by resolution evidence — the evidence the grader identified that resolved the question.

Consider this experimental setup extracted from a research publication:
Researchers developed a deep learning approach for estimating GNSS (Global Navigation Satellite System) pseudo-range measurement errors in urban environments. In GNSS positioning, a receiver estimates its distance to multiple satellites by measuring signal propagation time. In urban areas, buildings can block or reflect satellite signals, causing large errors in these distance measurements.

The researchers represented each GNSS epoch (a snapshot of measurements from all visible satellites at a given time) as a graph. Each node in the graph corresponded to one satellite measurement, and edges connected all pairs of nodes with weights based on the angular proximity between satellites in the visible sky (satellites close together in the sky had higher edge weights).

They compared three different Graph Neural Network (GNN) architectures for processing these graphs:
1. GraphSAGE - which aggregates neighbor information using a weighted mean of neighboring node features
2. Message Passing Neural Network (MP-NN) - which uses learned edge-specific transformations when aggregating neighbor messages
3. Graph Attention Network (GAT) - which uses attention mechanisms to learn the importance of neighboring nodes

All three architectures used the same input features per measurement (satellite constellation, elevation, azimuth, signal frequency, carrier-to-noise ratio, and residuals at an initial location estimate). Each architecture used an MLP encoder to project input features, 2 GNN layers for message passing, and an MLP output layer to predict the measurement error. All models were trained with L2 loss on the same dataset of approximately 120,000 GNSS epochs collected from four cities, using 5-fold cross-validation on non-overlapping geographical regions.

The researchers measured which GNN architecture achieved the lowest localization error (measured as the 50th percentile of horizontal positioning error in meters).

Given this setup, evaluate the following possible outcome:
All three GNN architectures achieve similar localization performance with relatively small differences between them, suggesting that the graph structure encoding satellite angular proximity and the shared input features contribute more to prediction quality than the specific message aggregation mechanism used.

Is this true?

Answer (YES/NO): NO